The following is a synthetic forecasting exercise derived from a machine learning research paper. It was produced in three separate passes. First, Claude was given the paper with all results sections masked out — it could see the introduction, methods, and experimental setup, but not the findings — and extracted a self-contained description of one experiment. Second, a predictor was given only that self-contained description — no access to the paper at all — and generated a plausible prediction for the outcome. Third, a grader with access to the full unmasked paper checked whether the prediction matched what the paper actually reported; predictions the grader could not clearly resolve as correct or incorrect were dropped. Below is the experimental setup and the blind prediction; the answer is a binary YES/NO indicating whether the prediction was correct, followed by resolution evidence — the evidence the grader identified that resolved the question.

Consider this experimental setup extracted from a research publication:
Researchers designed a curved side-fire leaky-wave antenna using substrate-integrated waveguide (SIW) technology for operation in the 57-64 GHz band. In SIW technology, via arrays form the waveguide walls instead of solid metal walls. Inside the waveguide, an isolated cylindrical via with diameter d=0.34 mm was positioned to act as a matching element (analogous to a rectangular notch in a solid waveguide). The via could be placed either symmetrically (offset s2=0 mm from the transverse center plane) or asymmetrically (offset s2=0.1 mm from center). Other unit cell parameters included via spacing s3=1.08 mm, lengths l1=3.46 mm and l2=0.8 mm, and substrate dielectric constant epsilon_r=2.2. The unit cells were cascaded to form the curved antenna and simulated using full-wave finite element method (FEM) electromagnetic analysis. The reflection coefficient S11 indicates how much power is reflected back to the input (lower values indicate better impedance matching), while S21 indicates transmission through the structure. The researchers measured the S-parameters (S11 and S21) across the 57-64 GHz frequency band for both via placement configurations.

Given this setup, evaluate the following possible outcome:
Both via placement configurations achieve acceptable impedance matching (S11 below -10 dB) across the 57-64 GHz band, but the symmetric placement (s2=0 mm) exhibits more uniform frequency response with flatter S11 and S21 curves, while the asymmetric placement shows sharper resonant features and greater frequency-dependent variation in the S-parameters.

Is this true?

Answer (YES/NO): NO